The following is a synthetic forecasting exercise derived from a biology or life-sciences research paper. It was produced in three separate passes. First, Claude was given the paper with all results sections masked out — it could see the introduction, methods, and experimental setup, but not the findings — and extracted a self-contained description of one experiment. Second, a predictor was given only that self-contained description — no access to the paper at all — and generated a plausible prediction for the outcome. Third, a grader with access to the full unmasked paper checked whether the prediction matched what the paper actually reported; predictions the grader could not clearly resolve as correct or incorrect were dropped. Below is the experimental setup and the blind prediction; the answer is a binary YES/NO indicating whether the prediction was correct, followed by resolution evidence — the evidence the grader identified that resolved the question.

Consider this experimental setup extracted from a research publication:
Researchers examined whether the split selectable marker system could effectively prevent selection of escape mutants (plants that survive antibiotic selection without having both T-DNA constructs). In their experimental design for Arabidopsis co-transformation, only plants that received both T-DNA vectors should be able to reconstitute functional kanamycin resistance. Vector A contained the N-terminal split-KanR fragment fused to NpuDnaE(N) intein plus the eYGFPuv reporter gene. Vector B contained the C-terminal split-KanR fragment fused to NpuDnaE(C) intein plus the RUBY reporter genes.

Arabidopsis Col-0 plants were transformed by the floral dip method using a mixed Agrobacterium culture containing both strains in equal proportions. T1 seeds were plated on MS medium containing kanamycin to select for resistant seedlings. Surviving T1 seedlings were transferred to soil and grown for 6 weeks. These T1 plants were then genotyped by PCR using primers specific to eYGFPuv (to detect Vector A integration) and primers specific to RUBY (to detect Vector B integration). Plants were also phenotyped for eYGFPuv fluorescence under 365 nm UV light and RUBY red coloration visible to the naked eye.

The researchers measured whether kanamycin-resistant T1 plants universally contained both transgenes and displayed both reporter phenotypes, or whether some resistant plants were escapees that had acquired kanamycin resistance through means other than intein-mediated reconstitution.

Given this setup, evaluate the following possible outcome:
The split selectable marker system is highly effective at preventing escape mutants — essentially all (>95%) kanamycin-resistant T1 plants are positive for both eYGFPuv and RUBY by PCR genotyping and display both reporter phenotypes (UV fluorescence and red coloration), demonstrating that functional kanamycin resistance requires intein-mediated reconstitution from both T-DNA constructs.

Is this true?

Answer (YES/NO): YES